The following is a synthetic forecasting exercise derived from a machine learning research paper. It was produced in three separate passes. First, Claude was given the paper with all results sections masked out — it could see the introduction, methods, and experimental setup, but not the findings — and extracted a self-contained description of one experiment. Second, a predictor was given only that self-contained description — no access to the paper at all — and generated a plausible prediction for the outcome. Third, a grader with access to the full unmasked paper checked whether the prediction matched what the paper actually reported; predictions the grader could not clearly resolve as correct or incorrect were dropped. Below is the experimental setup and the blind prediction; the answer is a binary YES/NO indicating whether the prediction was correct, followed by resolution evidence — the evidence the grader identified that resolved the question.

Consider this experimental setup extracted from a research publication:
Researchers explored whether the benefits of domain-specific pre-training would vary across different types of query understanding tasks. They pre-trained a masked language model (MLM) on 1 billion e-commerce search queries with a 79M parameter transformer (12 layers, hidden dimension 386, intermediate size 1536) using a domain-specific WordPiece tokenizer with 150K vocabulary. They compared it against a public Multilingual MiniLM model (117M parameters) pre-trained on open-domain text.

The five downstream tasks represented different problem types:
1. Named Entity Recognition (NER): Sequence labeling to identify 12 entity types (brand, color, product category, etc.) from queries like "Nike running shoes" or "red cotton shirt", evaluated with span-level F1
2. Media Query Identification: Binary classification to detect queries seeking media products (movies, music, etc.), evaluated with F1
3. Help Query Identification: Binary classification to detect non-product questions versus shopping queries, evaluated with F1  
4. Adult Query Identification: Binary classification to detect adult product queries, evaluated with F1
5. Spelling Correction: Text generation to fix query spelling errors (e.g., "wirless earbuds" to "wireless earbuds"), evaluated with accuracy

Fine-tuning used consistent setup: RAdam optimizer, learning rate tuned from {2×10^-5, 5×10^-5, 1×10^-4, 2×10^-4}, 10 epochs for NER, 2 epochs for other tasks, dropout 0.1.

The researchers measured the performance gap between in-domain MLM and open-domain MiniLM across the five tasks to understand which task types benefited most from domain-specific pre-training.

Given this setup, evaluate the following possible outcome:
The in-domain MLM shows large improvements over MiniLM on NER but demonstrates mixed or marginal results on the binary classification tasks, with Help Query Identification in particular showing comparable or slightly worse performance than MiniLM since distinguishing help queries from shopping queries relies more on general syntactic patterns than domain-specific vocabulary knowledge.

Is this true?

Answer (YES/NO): NO